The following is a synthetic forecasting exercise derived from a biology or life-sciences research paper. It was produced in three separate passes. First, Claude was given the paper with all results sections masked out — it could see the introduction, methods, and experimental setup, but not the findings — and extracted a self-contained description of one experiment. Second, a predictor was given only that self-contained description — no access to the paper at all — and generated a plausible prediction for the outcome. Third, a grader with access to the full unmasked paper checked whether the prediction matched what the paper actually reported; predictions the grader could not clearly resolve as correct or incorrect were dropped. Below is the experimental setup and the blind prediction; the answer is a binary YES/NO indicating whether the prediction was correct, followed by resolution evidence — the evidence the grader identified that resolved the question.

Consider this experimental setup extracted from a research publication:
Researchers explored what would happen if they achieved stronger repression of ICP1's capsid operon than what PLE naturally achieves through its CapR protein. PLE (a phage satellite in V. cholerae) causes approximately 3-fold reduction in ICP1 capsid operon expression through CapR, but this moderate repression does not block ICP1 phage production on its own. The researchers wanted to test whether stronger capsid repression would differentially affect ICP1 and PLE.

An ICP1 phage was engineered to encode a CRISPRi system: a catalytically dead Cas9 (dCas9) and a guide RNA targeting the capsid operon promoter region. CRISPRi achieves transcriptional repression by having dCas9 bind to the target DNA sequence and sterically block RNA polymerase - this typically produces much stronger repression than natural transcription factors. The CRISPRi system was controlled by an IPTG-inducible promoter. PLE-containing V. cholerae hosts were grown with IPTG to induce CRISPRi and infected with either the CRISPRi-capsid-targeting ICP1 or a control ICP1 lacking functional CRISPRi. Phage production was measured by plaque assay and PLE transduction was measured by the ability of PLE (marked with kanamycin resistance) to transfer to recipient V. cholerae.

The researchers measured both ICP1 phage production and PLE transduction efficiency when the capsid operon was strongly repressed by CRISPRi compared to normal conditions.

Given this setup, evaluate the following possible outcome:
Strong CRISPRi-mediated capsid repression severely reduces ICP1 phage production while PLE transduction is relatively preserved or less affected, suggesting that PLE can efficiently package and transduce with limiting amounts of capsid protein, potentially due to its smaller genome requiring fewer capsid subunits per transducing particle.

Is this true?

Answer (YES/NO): NO